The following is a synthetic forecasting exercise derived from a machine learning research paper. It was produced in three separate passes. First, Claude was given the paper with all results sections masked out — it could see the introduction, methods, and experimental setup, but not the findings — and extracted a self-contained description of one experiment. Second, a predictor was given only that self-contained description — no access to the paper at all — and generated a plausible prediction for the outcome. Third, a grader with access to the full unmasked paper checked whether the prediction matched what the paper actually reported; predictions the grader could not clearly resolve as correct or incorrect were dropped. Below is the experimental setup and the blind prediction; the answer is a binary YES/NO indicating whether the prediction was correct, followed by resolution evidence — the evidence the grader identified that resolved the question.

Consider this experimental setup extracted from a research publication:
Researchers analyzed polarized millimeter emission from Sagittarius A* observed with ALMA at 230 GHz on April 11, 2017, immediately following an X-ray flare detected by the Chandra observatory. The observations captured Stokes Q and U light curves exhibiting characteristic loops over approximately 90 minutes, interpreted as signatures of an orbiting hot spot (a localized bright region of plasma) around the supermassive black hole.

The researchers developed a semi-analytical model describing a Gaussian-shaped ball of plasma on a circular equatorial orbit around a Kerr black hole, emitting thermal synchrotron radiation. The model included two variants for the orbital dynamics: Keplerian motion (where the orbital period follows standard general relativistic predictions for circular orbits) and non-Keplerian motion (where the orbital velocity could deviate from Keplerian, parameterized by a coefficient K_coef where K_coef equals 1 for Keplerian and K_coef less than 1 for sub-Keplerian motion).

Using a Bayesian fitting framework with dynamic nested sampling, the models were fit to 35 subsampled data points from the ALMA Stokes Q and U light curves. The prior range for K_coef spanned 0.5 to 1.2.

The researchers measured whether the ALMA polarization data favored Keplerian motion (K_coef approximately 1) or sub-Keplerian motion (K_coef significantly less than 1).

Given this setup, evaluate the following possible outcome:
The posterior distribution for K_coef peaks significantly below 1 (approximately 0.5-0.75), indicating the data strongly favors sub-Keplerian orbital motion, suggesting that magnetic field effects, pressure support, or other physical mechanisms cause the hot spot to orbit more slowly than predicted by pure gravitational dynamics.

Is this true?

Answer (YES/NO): NO